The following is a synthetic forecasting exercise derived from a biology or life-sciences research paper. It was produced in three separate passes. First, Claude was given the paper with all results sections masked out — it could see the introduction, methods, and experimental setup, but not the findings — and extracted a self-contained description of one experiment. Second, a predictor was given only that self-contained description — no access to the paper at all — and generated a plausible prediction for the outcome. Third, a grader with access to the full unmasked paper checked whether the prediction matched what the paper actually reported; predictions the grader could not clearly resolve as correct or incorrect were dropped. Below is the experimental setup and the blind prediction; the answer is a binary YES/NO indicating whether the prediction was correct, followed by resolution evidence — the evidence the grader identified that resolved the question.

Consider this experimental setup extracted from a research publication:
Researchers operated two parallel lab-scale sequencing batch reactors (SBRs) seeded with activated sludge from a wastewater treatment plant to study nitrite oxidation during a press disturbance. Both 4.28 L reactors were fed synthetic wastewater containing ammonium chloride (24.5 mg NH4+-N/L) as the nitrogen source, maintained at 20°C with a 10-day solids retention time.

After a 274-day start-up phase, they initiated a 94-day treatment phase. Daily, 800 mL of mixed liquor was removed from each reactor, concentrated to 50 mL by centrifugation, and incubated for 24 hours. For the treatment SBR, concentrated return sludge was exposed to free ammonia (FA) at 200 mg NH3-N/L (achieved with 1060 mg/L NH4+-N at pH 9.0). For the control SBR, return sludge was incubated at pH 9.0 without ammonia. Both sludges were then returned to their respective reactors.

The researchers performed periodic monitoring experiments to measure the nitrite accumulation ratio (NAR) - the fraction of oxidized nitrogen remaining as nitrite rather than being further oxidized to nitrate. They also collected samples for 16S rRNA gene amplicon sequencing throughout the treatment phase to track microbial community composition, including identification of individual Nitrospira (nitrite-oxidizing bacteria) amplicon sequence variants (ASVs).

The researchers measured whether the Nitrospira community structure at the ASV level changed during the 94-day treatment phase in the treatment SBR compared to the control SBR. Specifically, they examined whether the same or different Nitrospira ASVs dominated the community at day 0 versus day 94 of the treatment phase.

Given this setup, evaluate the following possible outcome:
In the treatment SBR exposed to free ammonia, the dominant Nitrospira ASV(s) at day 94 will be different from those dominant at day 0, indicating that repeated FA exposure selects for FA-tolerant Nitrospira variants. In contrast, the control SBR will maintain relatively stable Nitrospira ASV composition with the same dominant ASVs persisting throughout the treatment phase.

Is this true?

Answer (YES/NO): YES